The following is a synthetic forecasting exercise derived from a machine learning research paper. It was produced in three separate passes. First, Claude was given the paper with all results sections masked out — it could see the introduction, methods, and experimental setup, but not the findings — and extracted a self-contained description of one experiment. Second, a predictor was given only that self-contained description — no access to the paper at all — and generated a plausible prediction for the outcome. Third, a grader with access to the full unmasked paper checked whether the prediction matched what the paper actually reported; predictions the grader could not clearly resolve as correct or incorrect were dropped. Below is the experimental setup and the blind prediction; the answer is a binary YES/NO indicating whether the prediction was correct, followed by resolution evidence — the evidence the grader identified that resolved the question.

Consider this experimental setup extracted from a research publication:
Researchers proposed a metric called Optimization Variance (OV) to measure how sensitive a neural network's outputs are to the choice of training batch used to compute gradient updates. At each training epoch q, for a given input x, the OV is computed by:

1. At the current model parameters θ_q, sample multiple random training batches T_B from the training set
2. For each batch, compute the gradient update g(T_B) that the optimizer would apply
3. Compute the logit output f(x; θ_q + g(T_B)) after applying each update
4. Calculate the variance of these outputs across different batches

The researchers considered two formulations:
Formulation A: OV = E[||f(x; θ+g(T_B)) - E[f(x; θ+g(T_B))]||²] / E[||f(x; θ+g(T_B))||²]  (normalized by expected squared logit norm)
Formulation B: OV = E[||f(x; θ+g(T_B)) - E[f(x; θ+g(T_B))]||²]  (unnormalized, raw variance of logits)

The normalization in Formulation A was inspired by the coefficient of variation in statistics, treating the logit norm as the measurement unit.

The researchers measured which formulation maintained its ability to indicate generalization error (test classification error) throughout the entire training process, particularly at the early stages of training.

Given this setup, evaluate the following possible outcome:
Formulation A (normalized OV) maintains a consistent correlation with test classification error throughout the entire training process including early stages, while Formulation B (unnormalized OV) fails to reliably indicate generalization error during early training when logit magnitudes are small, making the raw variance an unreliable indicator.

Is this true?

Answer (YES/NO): YES